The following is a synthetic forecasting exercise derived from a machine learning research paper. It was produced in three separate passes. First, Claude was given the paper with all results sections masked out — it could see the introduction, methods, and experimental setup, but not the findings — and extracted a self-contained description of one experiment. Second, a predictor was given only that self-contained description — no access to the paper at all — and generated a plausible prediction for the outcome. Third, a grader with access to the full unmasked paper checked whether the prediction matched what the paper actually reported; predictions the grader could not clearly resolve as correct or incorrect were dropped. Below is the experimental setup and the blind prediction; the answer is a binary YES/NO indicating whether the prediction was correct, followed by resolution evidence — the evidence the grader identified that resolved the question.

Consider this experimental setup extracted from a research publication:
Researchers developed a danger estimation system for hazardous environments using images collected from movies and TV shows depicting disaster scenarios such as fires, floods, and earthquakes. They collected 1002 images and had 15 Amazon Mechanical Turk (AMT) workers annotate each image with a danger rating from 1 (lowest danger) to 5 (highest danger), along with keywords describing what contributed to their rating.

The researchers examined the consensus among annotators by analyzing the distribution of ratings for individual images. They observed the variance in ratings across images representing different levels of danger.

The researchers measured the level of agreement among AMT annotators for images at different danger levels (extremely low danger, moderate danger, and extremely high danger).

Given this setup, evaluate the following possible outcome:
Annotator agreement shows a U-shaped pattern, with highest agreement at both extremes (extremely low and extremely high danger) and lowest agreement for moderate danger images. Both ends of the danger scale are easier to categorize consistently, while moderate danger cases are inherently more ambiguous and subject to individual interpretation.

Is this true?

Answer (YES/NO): YES